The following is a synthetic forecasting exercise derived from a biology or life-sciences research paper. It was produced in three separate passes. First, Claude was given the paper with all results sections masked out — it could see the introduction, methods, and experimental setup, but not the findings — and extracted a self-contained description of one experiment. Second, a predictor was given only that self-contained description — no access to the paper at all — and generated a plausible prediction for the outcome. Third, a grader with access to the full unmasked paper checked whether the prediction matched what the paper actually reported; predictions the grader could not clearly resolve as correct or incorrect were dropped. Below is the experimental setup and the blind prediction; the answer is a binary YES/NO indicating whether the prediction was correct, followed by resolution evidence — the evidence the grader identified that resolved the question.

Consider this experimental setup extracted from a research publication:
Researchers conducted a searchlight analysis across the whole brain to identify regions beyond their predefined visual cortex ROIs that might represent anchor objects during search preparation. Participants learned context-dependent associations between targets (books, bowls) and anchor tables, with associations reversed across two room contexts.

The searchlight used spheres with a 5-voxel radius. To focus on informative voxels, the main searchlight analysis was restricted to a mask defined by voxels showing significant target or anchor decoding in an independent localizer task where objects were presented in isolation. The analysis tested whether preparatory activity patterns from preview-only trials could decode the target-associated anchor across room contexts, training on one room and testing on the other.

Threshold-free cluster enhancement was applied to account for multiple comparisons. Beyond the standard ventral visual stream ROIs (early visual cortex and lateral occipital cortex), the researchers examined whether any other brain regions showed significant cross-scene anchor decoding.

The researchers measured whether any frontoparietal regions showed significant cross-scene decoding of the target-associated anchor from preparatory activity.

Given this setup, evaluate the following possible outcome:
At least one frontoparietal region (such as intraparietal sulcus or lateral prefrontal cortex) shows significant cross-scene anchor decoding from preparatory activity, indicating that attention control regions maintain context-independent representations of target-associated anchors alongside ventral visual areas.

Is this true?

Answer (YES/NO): YES